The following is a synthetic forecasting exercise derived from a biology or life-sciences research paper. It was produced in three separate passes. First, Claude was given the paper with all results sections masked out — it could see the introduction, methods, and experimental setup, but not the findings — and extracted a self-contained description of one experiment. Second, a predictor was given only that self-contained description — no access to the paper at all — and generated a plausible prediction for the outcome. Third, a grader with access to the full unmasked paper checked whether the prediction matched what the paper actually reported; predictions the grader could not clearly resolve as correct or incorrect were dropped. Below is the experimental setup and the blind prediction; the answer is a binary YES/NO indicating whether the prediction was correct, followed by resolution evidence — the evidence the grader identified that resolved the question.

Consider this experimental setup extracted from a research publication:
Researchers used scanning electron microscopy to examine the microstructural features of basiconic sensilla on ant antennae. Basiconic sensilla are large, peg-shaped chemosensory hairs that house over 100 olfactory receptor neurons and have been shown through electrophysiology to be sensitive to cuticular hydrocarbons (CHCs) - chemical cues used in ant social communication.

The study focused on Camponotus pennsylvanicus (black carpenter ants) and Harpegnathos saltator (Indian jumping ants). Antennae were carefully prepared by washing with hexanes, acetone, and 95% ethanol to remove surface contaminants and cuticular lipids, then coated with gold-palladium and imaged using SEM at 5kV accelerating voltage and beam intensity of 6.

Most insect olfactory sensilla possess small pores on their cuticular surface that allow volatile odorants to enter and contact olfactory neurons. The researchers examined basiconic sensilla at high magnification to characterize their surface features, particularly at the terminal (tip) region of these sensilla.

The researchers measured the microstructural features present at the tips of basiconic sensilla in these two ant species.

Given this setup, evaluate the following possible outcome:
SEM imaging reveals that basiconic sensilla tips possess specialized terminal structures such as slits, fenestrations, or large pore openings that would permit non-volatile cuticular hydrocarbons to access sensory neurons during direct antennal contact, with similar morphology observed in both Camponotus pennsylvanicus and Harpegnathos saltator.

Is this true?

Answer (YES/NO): NO